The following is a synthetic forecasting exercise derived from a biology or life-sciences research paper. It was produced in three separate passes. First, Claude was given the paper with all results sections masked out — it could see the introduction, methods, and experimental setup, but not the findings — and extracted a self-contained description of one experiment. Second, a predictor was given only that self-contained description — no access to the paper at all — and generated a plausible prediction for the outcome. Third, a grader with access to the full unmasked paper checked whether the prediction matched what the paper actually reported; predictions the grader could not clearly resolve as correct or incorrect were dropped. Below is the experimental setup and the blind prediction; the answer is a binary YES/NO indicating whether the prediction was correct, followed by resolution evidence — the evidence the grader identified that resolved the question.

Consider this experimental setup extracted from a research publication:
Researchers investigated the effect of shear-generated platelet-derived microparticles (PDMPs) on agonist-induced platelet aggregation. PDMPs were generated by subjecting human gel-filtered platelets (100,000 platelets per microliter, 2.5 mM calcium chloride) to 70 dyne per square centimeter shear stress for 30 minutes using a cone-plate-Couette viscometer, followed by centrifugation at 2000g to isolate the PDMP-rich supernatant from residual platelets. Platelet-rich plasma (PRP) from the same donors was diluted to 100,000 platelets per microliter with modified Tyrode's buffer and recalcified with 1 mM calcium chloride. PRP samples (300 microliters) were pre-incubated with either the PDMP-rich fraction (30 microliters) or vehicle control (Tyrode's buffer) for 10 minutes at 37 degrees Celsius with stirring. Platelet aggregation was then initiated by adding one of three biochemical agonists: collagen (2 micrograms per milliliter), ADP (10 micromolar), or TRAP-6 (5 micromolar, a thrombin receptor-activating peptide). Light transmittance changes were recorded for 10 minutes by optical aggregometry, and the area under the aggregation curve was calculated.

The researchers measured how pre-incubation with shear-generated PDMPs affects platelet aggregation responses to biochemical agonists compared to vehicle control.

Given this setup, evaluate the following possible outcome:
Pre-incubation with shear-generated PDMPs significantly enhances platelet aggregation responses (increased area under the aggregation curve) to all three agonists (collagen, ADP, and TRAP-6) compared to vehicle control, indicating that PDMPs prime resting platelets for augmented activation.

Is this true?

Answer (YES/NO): NO